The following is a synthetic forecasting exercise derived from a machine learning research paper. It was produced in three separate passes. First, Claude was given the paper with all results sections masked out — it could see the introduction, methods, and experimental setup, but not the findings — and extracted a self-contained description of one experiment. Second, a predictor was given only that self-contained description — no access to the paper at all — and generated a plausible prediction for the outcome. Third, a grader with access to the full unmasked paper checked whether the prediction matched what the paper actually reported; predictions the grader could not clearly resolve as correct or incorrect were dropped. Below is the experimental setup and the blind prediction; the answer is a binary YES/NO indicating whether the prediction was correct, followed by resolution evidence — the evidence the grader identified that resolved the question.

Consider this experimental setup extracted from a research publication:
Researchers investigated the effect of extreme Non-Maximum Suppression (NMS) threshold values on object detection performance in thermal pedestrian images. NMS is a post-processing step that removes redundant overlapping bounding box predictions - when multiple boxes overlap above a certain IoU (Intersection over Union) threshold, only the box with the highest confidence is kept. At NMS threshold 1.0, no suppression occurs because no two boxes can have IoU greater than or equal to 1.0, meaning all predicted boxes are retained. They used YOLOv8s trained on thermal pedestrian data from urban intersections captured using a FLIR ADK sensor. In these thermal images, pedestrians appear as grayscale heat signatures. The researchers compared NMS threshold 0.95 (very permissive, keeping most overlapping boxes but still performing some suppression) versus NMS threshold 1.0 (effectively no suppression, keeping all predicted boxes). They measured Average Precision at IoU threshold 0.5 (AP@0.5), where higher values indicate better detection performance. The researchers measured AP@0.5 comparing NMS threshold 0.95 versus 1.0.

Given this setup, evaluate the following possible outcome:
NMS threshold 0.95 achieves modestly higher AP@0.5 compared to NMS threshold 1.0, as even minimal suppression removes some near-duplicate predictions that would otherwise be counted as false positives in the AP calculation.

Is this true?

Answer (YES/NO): NO